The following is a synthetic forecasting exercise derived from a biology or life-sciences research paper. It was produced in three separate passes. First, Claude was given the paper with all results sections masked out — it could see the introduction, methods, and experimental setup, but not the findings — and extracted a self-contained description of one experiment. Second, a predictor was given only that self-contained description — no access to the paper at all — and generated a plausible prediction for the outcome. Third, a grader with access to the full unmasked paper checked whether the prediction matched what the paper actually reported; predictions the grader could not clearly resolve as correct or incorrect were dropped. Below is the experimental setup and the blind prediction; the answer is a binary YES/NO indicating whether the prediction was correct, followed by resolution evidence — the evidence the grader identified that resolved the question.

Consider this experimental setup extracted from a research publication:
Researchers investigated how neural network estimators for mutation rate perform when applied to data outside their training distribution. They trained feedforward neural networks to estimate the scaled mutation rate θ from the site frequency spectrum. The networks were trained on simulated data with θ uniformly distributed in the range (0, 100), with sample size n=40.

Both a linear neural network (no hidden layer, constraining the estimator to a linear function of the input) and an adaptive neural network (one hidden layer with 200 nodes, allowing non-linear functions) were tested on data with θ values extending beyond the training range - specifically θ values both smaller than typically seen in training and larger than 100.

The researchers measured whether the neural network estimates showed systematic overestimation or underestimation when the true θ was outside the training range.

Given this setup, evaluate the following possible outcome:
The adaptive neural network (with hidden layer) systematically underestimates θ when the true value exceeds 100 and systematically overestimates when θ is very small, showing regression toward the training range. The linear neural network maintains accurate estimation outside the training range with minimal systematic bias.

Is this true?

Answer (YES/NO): NO